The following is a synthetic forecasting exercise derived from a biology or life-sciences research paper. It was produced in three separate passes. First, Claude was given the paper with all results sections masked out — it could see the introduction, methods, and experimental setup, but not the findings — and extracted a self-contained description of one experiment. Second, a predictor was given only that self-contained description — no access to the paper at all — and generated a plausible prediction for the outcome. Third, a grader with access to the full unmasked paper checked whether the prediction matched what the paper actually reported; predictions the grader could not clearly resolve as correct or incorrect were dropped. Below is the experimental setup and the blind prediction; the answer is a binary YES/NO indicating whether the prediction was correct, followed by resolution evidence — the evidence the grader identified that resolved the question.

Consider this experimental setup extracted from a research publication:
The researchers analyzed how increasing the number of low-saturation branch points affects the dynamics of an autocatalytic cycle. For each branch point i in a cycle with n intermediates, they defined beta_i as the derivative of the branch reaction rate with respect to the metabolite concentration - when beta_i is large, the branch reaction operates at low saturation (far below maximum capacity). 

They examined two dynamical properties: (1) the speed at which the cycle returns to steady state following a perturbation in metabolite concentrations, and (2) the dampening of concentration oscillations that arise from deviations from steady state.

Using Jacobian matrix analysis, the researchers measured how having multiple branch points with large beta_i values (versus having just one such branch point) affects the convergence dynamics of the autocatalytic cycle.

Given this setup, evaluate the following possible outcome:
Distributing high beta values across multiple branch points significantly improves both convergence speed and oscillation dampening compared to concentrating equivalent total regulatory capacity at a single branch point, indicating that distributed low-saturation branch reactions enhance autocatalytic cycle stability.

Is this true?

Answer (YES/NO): YES